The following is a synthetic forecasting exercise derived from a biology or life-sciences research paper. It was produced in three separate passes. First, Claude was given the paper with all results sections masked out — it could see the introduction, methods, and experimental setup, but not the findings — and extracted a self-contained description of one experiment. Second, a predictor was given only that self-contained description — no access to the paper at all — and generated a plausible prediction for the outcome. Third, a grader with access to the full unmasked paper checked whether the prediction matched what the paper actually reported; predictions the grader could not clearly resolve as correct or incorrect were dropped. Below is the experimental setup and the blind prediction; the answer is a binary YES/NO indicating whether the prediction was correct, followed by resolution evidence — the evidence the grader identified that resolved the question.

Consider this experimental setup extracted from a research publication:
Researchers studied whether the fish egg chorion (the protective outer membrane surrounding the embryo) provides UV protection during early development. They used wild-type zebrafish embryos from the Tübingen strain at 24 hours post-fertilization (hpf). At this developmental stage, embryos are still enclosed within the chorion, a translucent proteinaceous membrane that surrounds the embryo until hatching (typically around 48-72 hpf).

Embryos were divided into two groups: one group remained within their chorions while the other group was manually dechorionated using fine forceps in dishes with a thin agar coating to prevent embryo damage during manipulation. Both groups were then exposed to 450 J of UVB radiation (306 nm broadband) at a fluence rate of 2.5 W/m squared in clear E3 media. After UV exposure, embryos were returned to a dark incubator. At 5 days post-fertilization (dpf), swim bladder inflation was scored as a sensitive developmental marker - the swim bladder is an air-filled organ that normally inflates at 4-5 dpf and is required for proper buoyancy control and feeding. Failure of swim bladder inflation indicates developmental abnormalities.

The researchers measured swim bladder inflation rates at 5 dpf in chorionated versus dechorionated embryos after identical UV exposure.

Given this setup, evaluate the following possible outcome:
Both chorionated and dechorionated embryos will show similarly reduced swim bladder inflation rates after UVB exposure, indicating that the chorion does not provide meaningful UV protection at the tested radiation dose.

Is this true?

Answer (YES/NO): NO